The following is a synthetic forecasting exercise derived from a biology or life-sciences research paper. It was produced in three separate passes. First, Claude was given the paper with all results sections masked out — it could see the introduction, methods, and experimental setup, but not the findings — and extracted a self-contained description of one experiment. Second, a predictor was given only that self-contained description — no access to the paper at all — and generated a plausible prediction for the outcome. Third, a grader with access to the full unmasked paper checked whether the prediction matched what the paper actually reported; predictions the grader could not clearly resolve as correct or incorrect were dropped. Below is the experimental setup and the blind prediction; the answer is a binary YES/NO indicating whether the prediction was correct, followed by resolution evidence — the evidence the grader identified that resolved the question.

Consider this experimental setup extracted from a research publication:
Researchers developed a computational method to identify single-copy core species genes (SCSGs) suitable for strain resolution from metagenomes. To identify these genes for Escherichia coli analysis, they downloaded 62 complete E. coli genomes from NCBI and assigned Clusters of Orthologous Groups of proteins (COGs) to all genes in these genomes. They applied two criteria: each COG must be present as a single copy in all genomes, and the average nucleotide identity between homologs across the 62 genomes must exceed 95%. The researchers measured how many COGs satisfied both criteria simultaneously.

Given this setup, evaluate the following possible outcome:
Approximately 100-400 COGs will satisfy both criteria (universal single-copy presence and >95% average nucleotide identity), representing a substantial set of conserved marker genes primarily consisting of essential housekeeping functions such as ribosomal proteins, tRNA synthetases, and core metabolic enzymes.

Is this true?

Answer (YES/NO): NO